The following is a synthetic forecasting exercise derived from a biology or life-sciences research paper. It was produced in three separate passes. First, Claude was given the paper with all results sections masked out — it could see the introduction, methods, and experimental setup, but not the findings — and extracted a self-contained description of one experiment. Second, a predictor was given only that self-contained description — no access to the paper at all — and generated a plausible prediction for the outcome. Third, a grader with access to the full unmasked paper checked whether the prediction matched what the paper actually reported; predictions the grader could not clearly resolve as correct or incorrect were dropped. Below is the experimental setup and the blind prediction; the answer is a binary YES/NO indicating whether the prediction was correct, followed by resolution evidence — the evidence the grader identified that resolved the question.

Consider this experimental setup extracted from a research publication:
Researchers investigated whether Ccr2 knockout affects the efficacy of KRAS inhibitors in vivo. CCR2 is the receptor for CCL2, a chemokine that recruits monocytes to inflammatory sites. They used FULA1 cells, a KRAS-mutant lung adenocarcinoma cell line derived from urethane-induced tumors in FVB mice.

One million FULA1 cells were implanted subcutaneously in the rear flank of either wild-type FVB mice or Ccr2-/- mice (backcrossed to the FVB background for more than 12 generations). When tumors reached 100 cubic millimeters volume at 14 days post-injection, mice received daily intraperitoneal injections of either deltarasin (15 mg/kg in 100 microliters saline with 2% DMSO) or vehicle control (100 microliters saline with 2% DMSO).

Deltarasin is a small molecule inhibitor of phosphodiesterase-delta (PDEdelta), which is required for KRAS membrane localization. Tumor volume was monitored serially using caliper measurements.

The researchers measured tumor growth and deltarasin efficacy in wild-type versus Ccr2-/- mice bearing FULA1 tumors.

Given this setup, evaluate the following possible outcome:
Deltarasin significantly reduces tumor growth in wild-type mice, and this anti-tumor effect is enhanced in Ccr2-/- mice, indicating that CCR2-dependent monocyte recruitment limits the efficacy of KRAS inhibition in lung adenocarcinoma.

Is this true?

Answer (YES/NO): NO